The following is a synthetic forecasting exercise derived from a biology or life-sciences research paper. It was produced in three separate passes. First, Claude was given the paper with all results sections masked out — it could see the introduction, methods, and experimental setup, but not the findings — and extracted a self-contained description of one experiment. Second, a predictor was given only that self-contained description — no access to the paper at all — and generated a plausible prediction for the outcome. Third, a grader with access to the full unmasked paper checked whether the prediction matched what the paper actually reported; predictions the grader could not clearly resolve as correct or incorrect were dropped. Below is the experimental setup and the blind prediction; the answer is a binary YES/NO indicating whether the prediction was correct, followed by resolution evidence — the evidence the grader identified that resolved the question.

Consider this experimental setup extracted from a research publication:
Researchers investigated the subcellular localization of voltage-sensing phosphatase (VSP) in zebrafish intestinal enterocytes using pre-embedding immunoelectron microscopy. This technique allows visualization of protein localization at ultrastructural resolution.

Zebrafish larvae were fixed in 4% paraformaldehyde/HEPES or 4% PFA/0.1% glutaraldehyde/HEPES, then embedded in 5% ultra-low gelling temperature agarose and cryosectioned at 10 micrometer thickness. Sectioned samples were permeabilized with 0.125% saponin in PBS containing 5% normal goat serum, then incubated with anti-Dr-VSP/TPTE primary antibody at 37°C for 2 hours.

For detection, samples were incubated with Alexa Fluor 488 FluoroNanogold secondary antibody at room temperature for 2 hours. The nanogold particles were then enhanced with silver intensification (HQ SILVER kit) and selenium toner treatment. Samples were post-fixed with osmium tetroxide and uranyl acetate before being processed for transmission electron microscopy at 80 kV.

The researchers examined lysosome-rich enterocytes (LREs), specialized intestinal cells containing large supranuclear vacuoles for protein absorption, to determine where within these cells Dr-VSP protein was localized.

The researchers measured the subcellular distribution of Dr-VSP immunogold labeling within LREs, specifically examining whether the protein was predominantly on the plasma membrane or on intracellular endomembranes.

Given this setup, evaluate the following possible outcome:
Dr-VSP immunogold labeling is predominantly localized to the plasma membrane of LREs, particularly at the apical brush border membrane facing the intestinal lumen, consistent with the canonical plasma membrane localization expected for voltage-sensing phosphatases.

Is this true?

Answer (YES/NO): NO